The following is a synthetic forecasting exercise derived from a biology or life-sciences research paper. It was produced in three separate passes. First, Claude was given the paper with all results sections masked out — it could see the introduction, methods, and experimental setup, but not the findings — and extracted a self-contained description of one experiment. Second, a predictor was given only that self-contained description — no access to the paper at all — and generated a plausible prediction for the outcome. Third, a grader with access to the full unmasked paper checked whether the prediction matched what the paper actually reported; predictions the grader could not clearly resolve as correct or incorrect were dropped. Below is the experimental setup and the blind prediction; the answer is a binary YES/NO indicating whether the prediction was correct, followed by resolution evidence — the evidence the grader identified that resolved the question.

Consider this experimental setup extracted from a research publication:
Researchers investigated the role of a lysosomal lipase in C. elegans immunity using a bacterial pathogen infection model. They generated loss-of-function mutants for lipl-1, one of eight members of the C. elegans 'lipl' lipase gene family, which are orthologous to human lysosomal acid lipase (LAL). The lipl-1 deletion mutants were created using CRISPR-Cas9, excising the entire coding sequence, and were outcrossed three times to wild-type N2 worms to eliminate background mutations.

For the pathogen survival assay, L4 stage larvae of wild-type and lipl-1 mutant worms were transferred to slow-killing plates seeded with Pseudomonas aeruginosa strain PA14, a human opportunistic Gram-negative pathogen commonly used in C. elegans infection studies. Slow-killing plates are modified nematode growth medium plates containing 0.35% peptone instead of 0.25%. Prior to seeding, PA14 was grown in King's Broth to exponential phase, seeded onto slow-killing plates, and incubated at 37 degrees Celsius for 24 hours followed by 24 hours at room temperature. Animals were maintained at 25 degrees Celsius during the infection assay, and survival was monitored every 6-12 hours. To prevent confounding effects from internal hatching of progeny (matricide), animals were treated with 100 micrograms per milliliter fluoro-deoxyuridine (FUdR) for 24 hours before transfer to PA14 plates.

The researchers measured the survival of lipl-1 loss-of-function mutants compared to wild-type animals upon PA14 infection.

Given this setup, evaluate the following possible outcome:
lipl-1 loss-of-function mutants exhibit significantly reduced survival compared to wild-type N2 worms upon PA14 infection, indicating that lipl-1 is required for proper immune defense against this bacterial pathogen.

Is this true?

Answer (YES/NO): NO